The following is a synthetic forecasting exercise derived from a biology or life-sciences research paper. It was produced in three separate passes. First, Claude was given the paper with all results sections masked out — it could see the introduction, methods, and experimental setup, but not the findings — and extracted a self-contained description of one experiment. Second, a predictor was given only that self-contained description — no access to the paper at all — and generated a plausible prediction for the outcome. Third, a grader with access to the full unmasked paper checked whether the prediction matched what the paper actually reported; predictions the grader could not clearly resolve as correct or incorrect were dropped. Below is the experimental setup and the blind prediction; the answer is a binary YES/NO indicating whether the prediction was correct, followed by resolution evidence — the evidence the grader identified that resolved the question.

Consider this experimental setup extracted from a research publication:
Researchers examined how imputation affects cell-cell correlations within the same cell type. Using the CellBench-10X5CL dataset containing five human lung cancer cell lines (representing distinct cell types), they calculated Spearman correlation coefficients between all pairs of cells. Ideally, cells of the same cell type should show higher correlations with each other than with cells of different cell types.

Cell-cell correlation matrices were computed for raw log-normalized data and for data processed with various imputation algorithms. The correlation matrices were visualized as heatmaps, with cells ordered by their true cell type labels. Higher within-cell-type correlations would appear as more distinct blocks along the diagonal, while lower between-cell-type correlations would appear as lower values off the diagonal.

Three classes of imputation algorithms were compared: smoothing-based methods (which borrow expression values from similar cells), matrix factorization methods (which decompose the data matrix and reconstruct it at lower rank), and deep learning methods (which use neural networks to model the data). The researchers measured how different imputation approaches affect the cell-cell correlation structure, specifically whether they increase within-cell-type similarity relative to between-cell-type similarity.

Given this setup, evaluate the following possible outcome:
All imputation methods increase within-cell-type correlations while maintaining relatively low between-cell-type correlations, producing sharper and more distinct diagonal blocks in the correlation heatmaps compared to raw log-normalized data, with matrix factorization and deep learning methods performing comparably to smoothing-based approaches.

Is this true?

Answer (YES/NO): NO